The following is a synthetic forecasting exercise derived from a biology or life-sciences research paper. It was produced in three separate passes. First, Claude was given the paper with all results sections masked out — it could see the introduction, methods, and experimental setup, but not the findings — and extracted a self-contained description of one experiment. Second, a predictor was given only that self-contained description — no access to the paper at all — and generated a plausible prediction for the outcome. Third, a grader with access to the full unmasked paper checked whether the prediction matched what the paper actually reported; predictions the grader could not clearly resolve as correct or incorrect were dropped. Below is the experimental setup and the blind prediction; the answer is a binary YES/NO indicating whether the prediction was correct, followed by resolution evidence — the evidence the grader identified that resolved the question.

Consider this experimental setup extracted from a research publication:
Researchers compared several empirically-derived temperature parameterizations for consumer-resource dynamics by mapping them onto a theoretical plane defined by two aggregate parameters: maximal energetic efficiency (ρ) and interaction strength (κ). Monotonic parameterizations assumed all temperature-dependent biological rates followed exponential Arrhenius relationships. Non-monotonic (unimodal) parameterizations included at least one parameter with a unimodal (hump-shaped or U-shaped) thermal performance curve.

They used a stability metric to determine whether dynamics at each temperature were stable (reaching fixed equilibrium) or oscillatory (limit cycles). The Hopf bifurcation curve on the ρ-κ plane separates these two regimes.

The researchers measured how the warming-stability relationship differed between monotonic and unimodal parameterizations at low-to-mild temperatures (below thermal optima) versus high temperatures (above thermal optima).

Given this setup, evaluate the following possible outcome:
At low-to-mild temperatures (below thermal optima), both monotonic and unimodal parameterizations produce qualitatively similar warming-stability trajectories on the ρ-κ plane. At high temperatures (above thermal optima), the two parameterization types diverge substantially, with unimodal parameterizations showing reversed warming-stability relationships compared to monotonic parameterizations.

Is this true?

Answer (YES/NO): NO